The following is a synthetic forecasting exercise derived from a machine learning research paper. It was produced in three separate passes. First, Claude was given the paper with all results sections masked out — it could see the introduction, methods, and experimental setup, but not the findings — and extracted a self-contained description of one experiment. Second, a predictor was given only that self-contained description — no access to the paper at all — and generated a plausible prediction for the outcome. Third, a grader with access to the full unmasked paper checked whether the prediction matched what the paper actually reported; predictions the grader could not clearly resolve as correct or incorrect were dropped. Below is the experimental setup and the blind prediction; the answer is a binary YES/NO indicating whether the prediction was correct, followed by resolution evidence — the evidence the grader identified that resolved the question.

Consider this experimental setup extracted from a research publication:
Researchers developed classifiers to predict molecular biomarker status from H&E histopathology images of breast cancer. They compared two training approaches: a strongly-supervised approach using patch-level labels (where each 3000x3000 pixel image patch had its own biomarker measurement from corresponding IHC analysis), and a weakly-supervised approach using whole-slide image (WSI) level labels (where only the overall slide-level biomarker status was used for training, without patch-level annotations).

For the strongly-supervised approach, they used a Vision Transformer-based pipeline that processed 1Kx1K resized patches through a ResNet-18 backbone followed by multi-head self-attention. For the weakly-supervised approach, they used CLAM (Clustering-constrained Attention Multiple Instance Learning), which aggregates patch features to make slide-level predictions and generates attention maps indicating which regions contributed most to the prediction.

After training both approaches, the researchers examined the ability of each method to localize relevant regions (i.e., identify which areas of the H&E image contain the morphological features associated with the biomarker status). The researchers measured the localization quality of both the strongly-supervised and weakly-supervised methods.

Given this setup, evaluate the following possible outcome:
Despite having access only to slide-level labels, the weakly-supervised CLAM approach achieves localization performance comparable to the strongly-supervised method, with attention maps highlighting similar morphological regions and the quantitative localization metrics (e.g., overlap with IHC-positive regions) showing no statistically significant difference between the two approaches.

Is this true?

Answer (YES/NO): NO